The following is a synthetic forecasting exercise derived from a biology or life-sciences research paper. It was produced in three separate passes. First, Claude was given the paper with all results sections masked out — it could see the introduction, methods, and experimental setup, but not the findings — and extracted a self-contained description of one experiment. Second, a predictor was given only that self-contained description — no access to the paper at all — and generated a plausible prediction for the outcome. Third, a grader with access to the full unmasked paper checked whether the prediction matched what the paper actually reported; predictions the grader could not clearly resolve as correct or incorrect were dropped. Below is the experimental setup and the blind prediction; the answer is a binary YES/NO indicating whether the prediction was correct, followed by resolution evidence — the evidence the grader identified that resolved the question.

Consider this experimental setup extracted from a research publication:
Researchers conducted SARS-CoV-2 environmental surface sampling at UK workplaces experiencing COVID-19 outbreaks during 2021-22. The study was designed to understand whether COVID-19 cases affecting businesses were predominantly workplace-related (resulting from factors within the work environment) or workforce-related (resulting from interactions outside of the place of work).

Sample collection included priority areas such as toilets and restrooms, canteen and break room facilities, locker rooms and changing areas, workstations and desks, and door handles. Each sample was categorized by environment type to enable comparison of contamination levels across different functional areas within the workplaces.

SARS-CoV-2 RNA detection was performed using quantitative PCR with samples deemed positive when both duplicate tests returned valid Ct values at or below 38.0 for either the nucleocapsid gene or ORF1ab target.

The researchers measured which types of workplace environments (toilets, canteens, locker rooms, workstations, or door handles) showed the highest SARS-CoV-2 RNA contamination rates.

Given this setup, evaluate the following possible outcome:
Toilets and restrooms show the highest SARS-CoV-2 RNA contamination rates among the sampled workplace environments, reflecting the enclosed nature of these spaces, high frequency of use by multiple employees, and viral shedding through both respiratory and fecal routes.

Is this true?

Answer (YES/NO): NO